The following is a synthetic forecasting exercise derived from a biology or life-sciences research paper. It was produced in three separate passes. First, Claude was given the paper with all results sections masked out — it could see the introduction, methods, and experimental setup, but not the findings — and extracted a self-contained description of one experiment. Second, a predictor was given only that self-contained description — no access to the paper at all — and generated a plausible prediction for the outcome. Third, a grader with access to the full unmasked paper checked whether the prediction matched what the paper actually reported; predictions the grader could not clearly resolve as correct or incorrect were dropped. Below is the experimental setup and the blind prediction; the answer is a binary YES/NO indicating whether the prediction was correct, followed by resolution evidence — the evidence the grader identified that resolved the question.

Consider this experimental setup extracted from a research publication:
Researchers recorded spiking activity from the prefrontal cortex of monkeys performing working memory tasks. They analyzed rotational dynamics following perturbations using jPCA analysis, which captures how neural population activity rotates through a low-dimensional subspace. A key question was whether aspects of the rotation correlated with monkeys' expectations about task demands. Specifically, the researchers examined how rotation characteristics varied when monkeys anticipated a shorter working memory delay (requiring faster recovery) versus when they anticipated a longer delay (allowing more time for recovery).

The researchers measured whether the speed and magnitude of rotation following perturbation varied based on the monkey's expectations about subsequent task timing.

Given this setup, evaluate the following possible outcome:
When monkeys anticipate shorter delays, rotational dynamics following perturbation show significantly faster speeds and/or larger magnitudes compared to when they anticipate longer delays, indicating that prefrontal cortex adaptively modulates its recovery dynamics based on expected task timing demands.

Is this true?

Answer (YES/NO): YES